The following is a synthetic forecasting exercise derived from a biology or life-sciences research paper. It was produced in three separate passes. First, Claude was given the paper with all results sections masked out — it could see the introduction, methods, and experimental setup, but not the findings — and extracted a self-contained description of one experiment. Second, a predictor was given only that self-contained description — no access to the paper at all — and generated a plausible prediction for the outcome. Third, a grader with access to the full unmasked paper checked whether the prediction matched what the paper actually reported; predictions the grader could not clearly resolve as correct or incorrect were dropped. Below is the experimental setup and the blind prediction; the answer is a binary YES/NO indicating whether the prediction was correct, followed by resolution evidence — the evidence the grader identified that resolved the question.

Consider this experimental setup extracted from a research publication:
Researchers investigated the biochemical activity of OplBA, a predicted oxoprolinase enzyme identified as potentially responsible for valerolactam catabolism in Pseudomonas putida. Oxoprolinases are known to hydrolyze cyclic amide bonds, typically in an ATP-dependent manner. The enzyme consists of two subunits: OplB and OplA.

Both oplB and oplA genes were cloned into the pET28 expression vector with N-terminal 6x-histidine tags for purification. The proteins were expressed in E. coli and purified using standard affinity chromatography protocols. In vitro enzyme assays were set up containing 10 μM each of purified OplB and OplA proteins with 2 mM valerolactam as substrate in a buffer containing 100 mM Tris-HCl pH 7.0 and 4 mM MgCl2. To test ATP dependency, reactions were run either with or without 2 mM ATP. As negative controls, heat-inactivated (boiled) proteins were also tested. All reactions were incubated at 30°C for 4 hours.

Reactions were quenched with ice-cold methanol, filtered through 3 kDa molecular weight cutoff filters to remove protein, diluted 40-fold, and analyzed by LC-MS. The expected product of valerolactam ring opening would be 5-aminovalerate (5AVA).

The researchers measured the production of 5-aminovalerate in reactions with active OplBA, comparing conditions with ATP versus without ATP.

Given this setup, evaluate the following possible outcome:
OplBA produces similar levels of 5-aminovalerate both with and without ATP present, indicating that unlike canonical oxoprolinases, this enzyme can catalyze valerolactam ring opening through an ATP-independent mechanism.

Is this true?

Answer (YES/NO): NO